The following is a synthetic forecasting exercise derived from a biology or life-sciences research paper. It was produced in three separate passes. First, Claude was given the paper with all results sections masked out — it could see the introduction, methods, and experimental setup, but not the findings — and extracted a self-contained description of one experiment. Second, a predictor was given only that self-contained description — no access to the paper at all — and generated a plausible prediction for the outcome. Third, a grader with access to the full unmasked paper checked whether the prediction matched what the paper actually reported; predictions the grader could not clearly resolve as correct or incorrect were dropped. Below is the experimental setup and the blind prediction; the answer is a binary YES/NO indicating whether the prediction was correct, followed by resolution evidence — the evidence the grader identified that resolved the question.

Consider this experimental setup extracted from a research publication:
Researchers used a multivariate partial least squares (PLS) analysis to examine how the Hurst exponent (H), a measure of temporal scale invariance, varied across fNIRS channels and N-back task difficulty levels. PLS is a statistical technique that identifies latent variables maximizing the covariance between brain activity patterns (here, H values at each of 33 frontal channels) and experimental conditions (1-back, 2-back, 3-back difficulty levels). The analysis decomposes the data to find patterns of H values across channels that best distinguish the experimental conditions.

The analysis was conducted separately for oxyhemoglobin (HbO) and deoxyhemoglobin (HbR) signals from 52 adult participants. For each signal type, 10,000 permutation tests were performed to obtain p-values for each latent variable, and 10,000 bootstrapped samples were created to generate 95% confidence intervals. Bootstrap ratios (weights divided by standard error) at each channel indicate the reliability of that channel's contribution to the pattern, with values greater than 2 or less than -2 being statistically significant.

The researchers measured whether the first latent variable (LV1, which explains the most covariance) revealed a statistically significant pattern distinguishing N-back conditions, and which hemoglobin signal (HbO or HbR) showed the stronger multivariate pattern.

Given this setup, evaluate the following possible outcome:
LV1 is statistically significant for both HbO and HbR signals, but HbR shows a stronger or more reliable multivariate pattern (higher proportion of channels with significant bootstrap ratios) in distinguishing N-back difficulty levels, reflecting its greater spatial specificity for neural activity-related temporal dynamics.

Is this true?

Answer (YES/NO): NO